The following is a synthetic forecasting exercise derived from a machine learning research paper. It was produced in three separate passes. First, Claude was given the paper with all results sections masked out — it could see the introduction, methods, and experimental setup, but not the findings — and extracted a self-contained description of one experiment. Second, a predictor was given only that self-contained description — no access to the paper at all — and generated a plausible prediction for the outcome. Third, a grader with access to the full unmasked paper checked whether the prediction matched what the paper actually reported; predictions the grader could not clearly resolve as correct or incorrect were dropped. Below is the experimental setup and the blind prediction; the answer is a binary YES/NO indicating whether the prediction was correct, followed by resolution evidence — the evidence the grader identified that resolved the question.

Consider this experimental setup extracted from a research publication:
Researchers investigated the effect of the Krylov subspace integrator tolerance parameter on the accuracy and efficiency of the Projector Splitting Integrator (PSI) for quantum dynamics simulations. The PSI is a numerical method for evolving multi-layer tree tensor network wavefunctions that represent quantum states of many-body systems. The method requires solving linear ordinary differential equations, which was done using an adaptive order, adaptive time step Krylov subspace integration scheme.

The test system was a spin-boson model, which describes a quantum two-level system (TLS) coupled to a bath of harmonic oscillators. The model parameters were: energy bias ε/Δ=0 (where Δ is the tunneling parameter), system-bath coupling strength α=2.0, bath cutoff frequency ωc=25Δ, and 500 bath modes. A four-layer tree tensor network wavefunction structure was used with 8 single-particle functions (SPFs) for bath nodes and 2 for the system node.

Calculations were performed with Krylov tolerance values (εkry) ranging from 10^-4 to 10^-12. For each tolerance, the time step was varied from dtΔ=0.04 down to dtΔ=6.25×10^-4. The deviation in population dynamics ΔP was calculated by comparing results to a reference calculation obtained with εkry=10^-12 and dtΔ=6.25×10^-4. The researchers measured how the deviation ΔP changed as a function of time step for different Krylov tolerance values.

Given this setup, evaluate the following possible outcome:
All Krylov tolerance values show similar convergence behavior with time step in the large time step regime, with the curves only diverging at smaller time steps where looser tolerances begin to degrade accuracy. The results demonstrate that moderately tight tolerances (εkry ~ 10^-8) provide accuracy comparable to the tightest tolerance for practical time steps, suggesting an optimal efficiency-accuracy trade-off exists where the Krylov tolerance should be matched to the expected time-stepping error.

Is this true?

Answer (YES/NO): NO